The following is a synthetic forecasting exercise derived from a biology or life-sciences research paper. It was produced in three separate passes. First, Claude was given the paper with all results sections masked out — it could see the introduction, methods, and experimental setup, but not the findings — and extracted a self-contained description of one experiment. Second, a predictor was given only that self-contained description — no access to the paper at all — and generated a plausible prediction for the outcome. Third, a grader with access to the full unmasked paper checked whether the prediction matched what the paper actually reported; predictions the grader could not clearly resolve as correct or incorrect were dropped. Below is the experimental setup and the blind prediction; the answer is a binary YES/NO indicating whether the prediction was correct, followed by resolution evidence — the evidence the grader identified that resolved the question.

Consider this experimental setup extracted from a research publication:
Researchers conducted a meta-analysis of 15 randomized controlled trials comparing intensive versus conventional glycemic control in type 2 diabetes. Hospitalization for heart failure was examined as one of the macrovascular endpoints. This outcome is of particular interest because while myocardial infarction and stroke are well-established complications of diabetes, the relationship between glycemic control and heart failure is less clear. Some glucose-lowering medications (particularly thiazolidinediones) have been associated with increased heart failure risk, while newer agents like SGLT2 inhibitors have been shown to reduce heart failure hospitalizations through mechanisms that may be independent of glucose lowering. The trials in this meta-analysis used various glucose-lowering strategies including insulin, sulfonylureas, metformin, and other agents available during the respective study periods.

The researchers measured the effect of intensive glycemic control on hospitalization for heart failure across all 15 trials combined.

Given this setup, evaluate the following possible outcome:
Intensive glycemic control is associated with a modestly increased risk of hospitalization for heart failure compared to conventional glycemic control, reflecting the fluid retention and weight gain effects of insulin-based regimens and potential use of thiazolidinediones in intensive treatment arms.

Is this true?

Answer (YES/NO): NO